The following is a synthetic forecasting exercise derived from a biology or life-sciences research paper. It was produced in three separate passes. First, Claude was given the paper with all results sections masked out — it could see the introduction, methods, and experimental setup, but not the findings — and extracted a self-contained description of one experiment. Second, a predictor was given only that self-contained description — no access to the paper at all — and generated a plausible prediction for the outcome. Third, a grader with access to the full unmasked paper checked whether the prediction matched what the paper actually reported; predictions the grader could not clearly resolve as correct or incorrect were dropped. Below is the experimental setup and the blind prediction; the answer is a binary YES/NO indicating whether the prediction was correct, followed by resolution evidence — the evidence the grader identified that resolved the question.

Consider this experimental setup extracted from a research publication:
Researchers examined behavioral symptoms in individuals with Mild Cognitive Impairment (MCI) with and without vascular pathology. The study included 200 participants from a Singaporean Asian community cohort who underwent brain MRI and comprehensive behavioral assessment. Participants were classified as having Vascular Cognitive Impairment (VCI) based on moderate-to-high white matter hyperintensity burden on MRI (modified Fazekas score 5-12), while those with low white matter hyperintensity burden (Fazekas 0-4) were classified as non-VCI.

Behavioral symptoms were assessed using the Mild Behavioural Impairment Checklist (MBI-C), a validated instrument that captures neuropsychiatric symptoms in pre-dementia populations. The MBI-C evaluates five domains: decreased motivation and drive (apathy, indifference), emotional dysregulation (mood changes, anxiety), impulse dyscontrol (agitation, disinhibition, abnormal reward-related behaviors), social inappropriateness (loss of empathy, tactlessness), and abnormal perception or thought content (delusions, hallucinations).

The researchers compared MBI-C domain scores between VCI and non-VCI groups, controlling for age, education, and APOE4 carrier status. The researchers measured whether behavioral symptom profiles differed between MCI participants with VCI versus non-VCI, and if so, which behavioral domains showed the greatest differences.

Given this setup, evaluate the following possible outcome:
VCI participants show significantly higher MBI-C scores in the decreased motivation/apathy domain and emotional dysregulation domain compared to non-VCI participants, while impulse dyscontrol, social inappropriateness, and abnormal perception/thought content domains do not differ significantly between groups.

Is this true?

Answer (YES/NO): NO